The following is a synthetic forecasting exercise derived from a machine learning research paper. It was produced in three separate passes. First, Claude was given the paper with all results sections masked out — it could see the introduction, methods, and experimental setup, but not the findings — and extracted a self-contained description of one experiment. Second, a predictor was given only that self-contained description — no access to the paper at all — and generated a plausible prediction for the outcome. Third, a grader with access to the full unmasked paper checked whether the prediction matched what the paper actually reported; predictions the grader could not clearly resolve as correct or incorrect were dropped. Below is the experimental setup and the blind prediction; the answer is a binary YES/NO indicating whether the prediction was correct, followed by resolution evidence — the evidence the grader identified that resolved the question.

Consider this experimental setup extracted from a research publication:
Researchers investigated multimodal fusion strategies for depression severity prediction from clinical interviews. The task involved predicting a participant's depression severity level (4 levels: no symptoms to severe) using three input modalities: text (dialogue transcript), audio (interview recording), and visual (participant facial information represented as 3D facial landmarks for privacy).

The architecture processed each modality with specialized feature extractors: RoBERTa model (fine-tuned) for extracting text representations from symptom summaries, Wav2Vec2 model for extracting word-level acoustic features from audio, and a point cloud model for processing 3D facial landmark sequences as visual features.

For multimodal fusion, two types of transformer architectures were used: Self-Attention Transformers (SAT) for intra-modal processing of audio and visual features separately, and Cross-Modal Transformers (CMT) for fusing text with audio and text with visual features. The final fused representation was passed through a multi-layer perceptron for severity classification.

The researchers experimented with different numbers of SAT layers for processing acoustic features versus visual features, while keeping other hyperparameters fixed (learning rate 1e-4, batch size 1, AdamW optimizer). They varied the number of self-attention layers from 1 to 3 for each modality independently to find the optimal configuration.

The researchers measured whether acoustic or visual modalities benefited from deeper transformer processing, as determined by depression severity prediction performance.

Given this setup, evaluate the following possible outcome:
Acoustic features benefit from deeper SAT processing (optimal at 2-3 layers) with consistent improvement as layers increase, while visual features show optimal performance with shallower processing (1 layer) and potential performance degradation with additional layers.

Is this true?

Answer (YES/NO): NO